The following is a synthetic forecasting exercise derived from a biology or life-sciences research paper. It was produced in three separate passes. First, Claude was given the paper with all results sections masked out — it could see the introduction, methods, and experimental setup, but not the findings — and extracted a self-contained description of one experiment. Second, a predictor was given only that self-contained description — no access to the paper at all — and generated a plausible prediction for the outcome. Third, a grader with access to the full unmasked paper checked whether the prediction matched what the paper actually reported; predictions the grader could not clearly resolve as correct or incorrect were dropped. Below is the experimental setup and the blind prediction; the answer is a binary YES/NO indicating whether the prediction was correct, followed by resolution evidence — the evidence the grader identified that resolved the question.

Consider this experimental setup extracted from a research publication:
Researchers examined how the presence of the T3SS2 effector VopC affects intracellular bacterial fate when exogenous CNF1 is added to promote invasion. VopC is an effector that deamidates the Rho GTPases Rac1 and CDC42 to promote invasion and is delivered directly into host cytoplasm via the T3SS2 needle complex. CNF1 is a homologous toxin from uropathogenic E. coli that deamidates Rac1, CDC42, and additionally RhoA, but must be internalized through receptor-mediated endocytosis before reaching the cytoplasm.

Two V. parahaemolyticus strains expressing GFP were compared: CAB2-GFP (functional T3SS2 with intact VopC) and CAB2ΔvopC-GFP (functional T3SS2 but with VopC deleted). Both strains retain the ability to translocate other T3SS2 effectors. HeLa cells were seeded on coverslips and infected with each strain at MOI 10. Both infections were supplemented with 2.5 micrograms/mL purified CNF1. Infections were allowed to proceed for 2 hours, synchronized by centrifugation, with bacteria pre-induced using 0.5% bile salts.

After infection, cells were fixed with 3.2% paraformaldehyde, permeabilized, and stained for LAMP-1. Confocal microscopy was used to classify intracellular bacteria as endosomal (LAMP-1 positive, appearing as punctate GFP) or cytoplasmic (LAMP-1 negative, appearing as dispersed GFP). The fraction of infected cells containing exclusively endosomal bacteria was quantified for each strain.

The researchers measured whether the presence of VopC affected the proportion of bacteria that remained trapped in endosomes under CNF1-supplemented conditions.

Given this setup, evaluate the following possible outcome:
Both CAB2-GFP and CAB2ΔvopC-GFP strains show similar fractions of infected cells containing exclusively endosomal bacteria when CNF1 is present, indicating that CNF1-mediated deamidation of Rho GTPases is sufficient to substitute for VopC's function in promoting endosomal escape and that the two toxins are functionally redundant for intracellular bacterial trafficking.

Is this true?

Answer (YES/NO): NO